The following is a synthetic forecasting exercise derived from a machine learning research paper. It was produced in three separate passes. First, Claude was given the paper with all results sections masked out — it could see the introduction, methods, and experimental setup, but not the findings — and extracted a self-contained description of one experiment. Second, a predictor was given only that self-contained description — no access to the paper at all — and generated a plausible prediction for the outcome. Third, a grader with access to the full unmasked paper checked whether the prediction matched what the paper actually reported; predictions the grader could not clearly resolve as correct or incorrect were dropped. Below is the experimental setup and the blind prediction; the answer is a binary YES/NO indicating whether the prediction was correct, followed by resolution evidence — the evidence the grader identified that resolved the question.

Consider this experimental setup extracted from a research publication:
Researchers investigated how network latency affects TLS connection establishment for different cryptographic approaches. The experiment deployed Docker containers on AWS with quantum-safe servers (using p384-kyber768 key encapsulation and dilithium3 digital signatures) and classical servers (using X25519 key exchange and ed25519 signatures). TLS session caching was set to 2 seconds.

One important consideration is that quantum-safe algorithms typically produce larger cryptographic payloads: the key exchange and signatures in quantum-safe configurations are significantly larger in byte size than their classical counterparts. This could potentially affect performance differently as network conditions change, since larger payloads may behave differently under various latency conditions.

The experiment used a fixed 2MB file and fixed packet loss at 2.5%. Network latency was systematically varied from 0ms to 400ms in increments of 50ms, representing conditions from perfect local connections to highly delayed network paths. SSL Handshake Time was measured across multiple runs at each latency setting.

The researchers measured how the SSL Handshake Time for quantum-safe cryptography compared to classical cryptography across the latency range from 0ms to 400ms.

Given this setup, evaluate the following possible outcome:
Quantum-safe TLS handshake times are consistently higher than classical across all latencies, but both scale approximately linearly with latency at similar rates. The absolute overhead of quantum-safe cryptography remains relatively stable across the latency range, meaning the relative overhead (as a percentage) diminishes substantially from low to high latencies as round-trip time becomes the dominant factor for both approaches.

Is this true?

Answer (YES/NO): NO